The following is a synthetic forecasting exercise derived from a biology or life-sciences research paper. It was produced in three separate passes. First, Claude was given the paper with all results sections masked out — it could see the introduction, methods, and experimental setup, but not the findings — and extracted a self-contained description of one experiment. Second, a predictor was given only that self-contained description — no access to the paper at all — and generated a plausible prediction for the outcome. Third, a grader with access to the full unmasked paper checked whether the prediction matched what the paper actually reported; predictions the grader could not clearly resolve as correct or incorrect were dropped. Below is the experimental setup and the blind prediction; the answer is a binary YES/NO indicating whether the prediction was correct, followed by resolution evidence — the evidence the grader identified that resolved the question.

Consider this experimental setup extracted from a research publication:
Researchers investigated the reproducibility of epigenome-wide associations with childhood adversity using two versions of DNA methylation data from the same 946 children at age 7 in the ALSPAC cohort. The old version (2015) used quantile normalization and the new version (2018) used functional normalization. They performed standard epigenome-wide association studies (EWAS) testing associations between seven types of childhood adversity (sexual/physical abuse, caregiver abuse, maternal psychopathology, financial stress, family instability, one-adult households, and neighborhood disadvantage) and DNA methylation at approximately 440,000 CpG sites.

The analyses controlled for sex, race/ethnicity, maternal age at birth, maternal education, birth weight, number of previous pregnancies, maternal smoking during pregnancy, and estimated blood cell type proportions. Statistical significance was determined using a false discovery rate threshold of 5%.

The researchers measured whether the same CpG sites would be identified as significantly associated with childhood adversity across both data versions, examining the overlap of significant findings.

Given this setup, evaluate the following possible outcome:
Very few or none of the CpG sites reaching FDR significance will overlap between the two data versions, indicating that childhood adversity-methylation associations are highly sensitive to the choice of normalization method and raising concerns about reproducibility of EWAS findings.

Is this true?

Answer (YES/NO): YES